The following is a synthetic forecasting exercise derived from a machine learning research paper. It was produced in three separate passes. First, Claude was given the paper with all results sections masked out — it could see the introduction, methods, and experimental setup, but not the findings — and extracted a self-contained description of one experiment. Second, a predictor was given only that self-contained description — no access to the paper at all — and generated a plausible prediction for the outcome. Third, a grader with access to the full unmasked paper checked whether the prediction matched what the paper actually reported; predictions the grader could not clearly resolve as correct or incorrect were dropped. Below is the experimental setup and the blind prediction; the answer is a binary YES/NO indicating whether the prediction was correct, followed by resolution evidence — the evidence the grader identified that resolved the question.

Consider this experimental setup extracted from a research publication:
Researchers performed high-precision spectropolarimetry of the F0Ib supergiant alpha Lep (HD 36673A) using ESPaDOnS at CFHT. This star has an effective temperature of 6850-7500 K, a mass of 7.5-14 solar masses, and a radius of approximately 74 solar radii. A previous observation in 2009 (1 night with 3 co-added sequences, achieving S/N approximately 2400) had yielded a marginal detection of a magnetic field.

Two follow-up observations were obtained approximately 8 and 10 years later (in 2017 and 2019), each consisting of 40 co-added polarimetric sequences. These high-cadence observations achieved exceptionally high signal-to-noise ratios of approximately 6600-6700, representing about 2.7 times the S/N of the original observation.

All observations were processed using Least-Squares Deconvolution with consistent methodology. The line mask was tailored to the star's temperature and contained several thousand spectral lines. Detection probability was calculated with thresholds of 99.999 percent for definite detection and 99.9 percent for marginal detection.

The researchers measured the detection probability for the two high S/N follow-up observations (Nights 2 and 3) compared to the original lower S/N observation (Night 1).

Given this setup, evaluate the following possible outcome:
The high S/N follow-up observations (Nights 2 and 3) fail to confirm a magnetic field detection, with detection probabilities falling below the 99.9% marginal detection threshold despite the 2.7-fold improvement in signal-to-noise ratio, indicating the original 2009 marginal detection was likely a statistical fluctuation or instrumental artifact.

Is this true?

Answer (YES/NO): NO